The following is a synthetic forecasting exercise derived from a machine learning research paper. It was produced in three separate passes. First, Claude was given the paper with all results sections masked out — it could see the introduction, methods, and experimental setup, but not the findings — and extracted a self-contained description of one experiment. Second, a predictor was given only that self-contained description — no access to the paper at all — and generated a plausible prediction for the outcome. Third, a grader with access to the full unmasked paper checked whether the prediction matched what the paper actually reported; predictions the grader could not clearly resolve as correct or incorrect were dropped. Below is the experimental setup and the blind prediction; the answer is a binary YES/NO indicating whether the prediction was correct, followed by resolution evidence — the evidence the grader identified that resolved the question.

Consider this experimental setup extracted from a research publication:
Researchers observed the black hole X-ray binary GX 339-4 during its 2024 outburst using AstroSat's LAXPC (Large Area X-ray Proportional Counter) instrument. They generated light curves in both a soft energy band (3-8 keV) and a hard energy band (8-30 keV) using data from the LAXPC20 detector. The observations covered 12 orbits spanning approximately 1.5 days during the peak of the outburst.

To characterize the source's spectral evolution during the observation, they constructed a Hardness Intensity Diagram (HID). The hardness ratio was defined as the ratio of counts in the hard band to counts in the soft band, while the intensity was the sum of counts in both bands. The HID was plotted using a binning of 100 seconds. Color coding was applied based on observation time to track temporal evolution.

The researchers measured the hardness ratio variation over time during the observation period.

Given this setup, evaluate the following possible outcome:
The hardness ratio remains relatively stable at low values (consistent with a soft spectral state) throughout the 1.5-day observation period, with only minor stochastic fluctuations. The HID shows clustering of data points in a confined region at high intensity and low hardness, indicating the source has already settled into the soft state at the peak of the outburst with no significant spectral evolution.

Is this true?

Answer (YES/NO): NO